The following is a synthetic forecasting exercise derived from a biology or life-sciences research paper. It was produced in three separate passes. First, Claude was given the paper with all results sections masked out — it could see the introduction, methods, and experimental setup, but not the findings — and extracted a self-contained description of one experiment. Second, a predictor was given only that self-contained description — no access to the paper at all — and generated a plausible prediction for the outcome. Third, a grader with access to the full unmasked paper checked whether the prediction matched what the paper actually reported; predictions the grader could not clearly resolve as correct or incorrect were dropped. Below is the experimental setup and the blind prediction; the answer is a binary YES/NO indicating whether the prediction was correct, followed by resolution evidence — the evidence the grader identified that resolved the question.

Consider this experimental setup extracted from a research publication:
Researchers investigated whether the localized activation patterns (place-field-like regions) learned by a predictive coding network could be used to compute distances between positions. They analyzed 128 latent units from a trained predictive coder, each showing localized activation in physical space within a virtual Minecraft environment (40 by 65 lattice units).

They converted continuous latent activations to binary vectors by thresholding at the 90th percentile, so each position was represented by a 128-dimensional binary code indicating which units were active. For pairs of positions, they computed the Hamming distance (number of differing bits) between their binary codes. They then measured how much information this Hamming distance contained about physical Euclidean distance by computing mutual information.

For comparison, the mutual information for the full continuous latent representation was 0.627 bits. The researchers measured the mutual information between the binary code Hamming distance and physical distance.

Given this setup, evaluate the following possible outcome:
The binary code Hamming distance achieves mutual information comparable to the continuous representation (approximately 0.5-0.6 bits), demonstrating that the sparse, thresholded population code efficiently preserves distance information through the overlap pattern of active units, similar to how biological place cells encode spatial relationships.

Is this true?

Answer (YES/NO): YES